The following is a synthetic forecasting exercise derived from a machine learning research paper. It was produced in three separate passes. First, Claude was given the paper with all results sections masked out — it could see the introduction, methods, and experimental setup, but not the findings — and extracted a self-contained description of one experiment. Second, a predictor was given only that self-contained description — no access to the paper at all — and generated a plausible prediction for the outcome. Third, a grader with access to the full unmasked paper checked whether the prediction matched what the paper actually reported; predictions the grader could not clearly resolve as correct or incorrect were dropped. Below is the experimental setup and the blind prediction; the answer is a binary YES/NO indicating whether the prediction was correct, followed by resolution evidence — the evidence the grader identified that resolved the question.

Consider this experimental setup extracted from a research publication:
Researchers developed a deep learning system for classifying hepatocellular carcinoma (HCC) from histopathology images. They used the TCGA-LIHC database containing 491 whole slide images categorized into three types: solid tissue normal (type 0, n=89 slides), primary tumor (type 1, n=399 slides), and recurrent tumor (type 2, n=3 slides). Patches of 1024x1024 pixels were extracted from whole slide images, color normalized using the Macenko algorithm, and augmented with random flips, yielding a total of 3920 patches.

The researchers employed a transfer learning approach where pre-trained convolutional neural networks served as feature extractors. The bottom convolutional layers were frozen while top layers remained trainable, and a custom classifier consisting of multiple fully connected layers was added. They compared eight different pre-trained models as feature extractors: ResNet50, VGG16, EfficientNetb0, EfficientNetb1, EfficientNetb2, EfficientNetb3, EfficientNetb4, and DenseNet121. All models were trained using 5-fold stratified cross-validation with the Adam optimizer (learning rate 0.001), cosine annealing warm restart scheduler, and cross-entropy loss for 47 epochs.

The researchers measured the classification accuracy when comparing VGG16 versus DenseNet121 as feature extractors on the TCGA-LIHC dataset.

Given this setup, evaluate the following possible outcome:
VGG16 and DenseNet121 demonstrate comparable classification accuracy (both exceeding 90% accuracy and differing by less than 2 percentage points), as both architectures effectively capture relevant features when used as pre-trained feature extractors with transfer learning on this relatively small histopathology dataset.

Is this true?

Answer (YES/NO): YES